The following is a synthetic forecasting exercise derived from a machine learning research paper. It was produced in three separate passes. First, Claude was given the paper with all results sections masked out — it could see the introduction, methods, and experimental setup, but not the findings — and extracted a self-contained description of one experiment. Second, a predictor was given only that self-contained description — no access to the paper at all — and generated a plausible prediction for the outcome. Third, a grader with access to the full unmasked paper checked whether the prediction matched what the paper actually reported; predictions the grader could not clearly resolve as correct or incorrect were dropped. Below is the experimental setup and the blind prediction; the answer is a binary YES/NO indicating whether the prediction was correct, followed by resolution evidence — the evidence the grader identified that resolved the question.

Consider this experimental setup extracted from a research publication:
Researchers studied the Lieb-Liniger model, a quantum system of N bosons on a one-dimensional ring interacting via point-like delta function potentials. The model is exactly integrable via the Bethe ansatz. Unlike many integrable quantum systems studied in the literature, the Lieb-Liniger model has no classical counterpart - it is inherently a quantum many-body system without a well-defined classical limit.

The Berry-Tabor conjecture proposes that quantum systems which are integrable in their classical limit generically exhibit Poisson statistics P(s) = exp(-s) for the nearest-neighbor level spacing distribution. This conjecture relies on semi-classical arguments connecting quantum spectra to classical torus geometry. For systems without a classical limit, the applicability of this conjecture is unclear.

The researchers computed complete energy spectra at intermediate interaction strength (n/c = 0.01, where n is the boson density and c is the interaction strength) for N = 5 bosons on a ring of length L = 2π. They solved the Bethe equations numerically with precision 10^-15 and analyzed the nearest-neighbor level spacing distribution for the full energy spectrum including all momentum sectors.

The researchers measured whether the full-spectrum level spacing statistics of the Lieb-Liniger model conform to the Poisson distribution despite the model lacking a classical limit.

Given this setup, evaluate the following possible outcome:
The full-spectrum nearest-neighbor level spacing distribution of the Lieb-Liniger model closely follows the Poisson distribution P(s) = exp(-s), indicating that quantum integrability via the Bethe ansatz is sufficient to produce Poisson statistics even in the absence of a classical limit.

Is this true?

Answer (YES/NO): NO